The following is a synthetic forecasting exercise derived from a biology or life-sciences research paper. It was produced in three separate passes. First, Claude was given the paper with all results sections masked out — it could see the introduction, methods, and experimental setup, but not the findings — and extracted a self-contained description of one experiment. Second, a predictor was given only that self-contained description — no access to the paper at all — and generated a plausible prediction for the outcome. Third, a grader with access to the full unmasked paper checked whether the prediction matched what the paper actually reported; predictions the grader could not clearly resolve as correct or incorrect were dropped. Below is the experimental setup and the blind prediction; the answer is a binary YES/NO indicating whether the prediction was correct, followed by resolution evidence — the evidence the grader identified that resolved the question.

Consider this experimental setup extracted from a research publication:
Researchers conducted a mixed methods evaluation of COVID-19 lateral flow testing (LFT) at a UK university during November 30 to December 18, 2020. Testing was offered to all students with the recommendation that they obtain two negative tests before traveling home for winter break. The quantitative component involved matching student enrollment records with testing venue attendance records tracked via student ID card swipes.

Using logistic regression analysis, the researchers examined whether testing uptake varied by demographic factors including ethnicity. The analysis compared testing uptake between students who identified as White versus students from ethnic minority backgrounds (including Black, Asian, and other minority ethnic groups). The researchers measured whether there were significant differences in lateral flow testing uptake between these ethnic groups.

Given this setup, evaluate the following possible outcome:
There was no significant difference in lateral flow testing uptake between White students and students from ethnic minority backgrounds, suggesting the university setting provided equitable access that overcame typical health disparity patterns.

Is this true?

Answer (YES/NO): NO